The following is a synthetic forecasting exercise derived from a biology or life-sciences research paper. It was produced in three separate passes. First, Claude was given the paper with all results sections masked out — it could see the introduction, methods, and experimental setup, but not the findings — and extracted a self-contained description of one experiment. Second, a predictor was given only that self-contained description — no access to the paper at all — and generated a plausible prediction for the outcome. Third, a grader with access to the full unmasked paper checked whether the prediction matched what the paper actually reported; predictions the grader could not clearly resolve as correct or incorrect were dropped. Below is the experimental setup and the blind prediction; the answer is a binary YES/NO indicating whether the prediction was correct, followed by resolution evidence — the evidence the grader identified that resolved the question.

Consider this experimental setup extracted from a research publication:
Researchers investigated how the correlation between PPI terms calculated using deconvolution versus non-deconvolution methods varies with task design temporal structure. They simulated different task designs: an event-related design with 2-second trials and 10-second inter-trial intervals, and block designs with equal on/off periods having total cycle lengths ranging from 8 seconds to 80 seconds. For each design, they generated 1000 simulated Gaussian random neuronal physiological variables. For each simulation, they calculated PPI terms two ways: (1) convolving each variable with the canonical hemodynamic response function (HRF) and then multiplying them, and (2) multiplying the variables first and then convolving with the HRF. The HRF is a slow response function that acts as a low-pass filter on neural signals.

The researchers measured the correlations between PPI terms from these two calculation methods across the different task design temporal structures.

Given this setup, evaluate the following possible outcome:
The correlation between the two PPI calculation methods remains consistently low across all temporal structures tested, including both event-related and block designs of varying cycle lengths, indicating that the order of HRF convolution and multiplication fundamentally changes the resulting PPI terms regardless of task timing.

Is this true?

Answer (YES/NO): NO